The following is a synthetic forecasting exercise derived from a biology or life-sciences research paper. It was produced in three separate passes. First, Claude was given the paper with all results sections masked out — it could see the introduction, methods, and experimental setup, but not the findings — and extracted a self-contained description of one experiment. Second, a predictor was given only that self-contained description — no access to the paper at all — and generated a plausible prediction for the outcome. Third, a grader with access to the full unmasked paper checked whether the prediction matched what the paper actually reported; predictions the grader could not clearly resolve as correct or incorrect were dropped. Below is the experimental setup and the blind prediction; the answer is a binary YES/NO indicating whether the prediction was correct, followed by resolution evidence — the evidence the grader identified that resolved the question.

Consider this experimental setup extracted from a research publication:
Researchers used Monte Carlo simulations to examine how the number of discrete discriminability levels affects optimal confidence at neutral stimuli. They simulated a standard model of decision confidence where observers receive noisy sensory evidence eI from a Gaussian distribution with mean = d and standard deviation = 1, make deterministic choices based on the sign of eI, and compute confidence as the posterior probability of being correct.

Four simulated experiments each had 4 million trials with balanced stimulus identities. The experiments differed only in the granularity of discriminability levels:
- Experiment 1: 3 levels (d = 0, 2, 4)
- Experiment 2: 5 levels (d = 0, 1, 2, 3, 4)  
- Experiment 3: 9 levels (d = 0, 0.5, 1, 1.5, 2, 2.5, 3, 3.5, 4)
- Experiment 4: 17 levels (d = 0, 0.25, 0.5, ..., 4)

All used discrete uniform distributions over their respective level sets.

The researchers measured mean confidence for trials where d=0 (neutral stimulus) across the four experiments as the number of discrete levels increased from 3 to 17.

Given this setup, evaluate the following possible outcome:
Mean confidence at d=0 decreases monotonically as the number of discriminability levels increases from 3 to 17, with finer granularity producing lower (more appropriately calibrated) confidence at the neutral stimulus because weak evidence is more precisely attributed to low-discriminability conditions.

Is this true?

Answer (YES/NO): NO